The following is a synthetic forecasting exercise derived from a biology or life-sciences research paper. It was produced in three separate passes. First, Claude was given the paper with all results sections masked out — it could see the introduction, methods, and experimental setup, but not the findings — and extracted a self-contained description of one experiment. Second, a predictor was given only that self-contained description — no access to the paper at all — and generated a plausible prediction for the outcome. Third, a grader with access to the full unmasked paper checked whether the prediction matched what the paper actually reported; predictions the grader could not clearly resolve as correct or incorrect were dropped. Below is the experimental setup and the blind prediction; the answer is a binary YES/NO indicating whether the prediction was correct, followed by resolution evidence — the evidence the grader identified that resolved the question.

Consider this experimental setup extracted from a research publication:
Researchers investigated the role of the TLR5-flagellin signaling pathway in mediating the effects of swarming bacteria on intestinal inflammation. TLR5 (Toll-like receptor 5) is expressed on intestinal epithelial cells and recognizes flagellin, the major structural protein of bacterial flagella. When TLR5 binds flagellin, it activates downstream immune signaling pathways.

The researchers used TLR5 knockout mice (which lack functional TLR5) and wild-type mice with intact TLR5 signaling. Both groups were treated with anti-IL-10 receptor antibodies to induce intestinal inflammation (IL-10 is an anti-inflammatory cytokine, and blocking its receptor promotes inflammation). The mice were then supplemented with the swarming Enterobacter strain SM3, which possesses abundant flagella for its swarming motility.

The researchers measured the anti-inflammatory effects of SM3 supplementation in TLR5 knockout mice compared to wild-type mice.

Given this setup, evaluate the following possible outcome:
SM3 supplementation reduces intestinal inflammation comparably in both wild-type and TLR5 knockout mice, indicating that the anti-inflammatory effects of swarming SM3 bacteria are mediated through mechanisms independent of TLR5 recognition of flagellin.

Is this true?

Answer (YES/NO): YES